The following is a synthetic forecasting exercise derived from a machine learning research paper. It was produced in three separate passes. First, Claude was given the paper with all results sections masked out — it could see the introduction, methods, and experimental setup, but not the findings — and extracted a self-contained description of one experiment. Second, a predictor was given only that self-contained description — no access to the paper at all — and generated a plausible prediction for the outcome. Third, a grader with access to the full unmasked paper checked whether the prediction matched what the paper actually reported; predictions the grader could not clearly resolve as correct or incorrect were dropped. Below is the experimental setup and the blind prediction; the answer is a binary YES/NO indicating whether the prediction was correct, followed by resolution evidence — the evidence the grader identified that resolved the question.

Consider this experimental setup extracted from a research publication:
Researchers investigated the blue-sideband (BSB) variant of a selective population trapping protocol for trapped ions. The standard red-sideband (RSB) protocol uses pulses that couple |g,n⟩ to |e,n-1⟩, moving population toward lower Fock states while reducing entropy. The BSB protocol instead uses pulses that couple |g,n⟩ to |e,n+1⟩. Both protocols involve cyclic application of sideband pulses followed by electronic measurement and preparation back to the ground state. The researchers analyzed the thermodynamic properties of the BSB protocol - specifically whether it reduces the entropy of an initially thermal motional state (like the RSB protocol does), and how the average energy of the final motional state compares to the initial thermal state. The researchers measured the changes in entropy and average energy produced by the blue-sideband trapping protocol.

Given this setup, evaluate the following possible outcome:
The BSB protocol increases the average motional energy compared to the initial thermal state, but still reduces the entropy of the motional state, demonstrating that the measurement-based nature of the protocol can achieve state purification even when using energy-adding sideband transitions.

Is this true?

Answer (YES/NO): YES